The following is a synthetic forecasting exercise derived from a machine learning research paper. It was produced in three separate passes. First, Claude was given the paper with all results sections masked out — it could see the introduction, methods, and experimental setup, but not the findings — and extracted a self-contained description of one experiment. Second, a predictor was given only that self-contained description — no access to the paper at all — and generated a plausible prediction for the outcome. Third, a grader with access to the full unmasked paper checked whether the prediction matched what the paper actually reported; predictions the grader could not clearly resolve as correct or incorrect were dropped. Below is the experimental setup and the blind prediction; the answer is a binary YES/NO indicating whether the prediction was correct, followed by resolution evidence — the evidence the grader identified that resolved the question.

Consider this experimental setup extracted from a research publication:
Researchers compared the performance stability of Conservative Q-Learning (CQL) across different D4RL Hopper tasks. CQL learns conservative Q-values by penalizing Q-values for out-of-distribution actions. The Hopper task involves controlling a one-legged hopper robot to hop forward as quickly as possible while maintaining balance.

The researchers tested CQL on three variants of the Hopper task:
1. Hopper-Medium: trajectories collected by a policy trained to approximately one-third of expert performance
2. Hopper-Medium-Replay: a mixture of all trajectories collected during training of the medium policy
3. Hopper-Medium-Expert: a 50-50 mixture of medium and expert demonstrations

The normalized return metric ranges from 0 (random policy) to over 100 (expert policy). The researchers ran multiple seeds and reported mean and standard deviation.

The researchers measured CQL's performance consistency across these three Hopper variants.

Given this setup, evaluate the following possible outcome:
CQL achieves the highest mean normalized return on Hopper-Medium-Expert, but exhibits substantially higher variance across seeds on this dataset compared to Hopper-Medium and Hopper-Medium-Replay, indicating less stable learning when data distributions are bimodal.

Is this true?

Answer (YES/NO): NO